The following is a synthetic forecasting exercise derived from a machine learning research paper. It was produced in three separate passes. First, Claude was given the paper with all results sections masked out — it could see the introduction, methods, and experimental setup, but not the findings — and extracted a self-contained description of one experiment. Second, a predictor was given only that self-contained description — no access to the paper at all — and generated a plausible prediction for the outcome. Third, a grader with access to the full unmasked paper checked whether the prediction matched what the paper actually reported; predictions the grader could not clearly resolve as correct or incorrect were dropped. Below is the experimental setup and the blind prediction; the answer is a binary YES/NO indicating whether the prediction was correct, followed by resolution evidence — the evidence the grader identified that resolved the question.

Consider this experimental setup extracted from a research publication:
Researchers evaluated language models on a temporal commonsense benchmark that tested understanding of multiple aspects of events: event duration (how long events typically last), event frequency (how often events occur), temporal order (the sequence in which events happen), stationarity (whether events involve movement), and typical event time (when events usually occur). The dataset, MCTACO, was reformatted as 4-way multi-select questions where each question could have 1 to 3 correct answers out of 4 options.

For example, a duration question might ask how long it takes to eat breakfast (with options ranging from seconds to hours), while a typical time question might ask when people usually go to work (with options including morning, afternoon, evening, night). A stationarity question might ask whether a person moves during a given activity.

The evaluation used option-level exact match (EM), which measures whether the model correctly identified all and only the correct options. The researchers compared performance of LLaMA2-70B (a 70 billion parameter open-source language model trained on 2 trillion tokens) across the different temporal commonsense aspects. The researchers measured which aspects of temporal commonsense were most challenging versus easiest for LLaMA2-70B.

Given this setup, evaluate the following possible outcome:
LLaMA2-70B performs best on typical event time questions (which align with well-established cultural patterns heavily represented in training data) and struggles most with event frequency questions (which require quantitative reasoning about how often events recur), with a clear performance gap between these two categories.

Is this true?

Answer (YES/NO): NO